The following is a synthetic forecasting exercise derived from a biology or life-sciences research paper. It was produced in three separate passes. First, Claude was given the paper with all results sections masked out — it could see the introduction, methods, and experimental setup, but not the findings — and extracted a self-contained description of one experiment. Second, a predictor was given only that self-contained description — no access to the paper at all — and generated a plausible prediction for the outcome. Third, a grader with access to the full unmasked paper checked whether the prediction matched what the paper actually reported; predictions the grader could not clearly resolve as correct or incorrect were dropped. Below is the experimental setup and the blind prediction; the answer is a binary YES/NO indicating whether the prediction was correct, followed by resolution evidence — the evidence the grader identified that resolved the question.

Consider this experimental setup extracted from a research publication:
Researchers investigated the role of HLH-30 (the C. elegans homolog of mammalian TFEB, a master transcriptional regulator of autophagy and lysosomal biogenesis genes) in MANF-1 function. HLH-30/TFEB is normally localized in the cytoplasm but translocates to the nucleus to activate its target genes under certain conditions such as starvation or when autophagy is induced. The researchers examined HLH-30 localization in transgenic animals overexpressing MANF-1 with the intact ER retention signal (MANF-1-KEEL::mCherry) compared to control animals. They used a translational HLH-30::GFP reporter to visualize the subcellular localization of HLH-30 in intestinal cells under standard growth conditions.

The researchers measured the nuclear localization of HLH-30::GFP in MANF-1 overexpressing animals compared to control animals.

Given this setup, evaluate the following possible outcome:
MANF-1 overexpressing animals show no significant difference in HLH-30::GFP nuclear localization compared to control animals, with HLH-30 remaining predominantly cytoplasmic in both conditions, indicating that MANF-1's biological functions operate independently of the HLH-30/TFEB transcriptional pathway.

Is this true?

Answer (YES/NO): NO